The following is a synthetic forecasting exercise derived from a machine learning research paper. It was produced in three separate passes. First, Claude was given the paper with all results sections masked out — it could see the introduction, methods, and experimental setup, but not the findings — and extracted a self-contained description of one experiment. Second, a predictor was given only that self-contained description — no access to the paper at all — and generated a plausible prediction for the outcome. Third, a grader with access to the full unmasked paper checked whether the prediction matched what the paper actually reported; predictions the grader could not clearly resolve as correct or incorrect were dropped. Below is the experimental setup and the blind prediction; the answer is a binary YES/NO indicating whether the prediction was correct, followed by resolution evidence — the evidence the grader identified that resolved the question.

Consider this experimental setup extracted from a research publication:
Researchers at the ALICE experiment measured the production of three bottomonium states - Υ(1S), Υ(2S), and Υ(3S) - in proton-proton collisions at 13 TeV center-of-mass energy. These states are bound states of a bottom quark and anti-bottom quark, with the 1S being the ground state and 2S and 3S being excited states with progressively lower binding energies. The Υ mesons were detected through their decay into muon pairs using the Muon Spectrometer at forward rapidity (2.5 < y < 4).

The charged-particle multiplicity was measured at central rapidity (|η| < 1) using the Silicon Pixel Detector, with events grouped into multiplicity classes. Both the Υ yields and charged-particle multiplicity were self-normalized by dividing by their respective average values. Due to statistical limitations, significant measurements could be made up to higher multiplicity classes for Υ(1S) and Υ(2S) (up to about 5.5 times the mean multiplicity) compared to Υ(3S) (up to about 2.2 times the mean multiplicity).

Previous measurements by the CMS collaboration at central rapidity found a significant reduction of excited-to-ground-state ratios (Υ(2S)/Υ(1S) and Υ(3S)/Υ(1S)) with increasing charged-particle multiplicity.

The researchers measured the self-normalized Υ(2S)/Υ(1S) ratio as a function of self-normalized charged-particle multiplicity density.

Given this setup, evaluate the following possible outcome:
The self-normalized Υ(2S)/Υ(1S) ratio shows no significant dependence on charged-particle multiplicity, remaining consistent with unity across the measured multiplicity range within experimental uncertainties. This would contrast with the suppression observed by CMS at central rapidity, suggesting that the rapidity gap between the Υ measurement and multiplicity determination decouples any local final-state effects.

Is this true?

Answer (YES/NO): YES